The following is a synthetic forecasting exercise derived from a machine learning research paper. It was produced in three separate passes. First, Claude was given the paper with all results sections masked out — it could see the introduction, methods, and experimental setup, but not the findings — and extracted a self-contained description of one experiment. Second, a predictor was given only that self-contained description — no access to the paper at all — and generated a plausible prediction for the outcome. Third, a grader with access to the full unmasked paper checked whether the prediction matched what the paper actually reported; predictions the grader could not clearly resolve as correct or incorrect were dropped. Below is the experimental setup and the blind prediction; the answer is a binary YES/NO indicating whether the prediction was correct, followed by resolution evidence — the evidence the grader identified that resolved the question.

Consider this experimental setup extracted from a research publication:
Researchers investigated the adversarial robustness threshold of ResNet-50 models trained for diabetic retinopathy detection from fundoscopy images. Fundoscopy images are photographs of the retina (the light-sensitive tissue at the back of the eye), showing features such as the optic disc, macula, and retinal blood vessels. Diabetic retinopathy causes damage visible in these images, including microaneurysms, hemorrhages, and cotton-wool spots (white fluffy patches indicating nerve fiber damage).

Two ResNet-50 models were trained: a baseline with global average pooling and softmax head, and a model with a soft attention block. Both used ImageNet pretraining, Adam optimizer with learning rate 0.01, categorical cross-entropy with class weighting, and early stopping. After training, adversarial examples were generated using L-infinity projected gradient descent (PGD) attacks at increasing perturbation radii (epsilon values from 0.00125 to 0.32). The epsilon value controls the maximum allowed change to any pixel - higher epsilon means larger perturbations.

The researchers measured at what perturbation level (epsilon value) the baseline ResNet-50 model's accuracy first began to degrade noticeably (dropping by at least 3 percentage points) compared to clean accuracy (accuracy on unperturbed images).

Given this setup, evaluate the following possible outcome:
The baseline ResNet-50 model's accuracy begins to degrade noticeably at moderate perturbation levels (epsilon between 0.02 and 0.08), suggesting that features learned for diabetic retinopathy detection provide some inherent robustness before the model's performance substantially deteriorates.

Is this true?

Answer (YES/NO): NO